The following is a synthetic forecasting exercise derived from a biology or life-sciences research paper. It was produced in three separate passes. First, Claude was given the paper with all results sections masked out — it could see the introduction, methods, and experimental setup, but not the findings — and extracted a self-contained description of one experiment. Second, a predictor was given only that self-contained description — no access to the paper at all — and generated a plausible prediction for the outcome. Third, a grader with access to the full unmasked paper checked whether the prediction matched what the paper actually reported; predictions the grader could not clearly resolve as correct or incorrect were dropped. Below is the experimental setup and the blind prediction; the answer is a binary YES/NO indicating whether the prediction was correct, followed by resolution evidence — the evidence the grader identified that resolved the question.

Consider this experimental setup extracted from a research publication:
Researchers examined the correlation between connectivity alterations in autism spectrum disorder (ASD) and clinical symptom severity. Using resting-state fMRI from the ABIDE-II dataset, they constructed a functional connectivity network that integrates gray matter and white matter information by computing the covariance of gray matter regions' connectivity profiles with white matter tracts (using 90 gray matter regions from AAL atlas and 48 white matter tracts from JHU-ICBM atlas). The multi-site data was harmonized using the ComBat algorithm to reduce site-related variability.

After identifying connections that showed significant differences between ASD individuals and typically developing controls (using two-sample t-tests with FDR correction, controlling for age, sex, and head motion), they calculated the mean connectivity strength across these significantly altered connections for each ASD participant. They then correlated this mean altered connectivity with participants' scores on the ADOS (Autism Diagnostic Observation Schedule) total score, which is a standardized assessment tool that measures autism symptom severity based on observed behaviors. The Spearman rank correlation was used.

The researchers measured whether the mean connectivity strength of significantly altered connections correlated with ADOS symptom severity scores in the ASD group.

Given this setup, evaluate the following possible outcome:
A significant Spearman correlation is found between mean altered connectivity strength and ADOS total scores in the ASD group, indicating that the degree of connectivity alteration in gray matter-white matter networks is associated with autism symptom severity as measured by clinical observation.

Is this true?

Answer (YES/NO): YES